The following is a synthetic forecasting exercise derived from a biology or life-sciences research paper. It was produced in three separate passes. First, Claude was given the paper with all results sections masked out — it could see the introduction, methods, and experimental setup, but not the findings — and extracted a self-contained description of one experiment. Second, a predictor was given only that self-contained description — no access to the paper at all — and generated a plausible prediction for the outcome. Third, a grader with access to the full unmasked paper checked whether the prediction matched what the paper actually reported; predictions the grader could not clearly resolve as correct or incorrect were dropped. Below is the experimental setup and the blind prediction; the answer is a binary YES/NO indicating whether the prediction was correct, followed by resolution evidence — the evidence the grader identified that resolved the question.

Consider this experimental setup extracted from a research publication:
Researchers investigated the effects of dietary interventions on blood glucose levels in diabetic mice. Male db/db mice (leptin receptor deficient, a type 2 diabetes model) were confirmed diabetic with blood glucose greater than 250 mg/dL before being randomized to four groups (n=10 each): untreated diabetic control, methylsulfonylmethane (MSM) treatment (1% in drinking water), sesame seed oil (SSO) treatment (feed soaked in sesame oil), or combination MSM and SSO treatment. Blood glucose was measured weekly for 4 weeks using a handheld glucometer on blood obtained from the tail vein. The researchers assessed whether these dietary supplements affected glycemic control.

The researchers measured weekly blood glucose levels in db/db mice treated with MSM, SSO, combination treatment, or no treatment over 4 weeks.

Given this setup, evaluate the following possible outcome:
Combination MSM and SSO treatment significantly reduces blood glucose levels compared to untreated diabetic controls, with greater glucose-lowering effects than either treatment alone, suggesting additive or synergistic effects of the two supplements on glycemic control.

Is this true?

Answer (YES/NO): NO